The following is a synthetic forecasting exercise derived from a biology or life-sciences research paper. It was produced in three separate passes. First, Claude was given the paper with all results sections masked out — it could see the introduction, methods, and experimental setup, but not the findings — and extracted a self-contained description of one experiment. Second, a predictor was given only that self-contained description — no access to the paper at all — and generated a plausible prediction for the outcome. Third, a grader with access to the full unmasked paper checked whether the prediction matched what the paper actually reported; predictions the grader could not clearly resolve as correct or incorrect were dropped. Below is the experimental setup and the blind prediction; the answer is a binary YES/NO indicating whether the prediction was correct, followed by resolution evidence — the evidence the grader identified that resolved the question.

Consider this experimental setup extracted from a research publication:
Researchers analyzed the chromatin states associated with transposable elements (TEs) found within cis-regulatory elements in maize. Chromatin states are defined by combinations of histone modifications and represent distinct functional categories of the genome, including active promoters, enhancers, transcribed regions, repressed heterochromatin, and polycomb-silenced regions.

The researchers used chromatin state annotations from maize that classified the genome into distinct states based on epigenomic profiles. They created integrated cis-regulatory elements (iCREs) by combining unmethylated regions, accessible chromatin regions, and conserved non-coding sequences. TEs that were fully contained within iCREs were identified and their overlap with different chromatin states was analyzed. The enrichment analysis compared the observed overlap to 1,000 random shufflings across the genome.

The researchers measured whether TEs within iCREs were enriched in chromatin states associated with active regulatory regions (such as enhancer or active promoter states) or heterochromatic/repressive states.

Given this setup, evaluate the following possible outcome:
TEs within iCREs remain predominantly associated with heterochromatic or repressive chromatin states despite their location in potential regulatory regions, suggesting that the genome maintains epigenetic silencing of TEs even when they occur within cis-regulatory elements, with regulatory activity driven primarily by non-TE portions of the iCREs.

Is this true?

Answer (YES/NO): NO